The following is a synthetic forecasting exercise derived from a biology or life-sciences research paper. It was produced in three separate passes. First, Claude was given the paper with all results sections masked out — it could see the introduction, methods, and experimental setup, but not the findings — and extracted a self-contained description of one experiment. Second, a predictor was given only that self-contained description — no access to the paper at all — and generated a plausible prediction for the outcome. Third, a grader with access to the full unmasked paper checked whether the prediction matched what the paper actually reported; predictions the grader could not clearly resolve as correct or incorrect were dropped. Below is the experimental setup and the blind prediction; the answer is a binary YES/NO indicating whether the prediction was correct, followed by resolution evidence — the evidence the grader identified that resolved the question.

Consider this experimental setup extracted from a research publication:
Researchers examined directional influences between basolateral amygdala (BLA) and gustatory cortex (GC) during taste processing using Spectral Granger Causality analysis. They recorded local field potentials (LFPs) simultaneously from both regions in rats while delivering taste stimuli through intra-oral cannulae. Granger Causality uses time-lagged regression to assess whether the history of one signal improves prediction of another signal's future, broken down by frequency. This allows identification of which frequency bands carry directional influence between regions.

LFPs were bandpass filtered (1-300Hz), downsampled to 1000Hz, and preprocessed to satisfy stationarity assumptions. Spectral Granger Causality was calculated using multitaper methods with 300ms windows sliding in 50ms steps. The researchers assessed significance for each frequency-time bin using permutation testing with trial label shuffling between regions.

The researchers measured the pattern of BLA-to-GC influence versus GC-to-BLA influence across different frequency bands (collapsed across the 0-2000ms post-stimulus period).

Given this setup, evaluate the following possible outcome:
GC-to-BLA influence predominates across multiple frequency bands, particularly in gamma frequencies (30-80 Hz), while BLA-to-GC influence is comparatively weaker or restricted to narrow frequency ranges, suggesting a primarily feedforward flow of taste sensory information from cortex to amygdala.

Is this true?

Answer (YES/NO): NO